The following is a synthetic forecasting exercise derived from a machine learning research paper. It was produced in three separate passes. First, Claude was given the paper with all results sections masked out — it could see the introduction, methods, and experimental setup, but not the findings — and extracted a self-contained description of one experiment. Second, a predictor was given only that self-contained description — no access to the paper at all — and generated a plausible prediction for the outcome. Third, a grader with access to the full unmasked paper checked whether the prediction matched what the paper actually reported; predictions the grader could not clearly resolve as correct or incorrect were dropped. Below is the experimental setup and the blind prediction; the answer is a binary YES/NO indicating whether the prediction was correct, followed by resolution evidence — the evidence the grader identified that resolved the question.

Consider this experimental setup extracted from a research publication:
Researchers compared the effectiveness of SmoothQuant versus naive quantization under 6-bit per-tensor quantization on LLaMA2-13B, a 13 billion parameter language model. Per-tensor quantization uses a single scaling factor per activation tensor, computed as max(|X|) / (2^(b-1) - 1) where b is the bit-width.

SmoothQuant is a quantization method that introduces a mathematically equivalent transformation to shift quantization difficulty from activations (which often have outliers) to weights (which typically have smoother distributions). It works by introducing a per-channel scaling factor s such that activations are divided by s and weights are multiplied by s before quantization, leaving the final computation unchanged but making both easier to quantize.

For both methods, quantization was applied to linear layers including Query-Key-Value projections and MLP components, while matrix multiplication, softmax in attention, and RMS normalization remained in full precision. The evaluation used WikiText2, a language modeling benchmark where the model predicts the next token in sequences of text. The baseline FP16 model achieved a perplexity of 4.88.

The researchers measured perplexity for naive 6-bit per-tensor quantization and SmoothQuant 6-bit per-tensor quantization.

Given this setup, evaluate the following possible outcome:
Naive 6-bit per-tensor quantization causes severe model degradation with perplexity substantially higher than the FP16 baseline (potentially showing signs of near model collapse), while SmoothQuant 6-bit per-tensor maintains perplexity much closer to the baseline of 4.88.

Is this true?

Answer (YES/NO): NO